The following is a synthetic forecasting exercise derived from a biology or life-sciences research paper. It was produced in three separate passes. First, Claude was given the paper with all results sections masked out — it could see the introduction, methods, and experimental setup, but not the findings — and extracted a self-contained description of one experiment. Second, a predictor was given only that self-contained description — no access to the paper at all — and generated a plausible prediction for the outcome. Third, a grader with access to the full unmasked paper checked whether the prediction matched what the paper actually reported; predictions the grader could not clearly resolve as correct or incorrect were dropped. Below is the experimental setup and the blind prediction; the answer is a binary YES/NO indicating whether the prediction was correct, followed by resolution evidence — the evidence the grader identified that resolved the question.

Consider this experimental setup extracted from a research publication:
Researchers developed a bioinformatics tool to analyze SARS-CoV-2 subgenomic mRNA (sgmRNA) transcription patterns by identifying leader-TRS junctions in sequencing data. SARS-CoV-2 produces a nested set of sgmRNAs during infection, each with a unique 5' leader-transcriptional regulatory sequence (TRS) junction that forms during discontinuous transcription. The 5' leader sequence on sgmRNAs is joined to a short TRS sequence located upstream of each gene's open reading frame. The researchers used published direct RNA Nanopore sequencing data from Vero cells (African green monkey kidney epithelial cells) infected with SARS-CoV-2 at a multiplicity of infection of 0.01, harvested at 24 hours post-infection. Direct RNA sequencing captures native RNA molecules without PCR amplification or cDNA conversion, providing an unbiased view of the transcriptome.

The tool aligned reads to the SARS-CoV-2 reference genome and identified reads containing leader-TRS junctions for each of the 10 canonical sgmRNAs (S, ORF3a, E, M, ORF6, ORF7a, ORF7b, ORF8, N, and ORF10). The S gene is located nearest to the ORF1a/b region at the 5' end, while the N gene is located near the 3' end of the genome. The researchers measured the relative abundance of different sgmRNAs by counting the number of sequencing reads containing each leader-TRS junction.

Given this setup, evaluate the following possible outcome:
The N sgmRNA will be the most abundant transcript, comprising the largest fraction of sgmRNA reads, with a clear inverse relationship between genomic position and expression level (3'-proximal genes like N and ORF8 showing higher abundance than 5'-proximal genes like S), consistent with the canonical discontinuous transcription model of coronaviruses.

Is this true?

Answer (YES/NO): NO